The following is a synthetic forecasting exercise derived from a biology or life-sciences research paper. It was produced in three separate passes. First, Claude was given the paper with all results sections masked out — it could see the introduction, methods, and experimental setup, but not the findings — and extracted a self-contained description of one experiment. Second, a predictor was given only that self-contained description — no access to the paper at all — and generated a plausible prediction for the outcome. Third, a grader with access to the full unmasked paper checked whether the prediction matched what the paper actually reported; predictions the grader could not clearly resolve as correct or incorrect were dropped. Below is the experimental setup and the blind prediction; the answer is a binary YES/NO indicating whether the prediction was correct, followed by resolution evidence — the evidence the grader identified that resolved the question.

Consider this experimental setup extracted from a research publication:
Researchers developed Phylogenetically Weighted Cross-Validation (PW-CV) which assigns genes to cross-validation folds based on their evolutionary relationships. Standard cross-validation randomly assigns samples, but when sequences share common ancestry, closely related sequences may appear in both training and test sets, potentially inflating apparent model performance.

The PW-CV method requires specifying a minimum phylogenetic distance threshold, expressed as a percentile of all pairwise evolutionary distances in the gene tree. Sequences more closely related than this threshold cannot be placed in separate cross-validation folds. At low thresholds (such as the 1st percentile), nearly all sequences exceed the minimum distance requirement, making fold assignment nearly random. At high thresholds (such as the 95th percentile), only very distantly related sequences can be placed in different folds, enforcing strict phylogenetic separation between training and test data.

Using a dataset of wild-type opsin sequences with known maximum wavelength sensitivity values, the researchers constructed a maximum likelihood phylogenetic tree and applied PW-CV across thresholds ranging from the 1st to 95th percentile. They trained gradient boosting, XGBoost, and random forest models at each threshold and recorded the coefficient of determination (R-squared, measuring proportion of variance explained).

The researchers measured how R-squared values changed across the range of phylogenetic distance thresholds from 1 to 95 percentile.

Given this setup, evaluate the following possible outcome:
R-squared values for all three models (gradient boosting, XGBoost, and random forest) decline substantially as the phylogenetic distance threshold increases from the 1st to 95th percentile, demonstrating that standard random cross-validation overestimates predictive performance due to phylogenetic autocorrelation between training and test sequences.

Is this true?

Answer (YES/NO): YES